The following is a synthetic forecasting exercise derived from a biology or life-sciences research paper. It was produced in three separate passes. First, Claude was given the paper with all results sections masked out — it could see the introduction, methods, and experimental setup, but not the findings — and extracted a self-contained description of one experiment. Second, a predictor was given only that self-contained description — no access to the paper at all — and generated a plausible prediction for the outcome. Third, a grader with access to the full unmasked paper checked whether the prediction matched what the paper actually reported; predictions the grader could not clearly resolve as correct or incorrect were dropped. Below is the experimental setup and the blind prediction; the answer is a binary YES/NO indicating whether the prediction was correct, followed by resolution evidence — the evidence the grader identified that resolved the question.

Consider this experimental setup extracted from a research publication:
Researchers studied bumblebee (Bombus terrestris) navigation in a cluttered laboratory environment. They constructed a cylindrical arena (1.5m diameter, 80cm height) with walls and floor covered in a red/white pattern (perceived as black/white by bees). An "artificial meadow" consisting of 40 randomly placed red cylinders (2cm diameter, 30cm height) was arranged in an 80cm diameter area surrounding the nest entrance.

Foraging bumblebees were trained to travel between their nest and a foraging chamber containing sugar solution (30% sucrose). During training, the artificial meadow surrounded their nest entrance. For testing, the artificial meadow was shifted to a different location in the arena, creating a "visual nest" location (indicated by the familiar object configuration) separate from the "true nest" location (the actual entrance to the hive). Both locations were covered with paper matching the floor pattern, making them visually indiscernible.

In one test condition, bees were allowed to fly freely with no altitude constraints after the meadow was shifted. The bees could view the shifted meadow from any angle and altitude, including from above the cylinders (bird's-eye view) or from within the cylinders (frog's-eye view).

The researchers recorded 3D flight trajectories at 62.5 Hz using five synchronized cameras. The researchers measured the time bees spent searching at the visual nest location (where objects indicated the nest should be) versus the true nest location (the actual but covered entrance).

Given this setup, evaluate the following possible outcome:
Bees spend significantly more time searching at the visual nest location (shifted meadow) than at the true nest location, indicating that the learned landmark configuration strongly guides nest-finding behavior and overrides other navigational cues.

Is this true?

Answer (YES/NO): YES